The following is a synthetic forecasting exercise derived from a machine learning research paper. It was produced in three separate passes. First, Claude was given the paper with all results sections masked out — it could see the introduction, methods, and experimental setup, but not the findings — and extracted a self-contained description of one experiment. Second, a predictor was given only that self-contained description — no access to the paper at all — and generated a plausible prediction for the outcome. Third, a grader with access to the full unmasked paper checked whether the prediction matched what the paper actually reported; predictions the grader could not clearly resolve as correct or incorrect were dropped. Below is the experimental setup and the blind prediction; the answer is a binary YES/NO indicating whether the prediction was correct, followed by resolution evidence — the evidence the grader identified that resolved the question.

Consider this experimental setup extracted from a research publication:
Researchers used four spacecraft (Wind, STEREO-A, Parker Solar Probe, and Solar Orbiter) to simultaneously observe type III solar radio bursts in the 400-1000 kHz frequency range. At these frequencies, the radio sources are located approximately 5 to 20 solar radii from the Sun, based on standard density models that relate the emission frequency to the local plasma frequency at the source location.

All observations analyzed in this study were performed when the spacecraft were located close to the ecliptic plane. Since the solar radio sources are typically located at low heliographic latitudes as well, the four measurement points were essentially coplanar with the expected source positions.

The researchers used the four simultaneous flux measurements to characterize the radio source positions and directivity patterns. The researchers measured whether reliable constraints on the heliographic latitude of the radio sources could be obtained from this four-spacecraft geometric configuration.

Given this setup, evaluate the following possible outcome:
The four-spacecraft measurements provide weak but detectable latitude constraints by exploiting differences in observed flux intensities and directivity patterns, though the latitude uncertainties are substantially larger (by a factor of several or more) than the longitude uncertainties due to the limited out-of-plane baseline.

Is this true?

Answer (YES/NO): NO